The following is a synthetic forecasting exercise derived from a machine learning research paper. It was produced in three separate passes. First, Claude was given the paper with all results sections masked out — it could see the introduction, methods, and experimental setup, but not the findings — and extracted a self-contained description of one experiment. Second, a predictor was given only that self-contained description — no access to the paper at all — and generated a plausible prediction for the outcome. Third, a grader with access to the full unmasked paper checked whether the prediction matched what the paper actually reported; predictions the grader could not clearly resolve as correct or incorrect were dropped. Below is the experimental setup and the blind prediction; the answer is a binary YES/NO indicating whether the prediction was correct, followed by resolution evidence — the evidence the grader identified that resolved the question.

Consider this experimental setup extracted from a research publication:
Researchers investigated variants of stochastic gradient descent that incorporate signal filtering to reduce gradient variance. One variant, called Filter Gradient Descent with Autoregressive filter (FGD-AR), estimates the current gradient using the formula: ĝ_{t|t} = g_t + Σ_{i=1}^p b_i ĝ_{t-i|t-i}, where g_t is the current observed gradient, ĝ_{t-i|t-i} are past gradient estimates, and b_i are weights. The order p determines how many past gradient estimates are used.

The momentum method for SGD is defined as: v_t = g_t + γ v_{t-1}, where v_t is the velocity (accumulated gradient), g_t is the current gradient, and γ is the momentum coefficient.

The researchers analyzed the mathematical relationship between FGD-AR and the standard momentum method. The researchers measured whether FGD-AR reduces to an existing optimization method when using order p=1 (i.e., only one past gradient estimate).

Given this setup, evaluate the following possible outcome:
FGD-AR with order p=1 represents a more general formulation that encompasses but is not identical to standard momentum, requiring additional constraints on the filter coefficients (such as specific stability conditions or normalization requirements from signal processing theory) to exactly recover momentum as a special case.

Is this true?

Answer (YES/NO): NO